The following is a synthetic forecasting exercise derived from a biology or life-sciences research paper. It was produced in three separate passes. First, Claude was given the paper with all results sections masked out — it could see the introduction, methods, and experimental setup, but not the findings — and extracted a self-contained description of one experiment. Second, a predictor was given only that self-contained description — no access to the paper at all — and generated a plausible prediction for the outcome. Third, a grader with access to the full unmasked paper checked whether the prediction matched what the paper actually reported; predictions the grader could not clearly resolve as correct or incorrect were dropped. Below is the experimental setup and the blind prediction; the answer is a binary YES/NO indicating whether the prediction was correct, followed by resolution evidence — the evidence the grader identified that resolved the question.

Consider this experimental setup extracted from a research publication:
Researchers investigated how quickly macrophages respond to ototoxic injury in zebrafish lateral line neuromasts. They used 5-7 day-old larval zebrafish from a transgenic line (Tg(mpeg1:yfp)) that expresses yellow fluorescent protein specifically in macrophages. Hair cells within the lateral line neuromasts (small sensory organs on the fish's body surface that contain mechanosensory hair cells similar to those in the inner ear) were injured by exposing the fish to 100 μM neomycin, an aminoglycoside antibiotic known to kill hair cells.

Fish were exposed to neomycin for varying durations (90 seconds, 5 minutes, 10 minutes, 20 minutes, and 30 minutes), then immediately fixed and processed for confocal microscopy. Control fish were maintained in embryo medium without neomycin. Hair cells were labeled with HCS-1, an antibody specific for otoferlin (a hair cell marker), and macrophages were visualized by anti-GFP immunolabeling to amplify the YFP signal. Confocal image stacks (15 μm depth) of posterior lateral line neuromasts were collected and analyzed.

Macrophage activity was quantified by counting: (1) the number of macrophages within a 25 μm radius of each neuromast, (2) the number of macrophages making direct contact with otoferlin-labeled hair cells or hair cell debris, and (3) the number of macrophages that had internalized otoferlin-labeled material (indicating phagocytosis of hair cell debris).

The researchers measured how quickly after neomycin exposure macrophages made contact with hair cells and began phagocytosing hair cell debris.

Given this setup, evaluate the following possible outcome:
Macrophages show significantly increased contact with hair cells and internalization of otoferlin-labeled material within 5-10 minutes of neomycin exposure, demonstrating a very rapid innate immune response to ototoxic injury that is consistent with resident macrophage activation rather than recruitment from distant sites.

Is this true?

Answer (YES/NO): NO